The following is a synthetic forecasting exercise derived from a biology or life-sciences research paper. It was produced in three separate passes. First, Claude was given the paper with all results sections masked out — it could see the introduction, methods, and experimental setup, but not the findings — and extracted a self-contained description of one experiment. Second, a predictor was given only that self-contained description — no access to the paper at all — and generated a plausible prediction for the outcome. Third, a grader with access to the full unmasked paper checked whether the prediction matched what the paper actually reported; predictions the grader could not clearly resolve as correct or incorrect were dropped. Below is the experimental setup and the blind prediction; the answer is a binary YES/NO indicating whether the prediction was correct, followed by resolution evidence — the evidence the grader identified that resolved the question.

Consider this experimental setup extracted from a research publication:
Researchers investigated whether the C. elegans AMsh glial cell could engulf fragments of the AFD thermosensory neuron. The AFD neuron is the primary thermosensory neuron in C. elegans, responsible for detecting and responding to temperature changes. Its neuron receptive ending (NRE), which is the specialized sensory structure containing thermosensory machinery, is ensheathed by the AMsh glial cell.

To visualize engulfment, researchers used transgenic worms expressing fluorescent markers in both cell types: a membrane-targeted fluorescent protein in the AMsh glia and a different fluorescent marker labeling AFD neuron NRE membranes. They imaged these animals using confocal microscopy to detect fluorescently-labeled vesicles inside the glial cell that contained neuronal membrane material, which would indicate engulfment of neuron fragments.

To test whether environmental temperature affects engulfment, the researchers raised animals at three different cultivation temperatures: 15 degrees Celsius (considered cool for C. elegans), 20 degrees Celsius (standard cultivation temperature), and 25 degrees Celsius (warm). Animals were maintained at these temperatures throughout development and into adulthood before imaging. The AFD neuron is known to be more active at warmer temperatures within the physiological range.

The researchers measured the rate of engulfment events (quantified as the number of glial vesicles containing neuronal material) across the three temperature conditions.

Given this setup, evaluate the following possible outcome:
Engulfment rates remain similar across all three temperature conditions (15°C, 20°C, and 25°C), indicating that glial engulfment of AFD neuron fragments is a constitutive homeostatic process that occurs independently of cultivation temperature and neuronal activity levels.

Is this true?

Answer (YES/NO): NO